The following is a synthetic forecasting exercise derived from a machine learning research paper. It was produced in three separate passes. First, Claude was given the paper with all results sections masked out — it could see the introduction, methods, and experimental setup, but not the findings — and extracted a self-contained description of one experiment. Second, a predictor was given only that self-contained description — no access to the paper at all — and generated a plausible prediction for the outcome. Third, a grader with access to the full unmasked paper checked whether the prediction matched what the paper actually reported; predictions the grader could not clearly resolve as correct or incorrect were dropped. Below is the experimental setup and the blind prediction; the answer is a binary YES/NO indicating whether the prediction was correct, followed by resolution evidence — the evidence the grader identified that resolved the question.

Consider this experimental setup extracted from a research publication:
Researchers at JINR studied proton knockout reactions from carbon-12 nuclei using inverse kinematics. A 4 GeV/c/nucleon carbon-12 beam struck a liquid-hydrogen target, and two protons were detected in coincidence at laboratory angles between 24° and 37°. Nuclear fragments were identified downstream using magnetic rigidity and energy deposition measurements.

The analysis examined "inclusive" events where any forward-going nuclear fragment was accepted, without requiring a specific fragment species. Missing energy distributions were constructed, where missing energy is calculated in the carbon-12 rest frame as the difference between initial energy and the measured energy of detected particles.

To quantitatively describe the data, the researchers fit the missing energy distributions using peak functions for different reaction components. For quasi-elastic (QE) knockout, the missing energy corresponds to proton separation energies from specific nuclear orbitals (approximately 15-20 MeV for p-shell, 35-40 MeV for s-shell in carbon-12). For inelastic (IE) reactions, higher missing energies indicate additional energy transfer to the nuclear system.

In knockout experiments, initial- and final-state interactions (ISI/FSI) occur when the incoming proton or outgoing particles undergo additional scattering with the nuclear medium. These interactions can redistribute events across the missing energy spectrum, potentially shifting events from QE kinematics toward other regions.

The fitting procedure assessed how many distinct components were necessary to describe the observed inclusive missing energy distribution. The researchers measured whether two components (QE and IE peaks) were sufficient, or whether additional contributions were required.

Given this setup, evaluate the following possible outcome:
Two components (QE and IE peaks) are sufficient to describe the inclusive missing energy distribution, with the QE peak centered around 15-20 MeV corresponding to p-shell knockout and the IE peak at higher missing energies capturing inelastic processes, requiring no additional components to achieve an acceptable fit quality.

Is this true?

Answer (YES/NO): NO